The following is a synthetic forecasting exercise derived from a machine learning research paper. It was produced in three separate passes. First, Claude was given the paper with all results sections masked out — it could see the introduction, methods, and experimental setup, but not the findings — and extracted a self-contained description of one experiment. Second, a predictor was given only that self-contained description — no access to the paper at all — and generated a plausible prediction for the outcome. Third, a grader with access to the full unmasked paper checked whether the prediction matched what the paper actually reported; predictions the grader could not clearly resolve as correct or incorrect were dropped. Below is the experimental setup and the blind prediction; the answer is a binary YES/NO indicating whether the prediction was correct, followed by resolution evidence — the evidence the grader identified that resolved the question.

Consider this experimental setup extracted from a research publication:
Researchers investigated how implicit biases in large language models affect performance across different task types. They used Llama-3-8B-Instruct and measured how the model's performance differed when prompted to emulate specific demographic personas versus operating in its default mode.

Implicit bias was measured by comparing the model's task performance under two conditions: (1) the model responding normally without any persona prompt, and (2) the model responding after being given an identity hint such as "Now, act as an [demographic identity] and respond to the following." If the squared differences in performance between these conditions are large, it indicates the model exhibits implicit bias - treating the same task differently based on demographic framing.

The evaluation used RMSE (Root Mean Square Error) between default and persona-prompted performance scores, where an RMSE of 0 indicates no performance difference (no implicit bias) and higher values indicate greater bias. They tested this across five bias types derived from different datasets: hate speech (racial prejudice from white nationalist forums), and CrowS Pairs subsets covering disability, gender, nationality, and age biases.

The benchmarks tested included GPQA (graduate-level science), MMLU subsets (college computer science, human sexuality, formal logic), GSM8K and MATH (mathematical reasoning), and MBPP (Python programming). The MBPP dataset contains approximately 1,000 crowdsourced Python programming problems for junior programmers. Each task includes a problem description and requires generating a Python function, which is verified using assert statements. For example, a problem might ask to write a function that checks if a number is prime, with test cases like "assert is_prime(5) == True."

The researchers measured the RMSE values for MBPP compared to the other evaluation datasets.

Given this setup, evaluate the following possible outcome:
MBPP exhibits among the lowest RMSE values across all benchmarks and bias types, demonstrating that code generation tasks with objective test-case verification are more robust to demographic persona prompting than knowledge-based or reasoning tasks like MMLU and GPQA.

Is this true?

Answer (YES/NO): YES